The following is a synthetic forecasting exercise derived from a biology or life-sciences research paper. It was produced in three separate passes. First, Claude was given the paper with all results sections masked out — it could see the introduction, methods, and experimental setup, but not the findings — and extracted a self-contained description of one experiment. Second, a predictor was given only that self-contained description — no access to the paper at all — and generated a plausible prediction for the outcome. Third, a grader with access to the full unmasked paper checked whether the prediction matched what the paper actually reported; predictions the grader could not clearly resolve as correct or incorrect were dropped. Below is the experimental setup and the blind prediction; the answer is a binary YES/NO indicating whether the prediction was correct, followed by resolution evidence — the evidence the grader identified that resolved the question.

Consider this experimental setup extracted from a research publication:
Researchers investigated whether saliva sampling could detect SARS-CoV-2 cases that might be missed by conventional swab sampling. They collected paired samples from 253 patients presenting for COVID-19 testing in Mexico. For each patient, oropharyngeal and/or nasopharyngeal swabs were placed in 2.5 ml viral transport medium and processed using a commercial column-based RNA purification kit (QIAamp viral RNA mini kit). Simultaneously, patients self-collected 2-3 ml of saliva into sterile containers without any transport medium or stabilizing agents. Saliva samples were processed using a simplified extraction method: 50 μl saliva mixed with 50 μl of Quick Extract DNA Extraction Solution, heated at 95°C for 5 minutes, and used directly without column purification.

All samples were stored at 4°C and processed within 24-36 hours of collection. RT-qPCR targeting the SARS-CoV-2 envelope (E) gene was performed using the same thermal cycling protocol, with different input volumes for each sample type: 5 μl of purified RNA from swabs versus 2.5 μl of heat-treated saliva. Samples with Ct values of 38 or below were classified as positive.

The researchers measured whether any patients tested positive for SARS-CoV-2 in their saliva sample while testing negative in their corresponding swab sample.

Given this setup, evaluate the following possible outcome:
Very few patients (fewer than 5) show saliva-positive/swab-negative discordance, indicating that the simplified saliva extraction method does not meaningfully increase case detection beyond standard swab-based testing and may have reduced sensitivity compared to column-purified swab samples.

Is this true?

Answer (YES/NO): NO